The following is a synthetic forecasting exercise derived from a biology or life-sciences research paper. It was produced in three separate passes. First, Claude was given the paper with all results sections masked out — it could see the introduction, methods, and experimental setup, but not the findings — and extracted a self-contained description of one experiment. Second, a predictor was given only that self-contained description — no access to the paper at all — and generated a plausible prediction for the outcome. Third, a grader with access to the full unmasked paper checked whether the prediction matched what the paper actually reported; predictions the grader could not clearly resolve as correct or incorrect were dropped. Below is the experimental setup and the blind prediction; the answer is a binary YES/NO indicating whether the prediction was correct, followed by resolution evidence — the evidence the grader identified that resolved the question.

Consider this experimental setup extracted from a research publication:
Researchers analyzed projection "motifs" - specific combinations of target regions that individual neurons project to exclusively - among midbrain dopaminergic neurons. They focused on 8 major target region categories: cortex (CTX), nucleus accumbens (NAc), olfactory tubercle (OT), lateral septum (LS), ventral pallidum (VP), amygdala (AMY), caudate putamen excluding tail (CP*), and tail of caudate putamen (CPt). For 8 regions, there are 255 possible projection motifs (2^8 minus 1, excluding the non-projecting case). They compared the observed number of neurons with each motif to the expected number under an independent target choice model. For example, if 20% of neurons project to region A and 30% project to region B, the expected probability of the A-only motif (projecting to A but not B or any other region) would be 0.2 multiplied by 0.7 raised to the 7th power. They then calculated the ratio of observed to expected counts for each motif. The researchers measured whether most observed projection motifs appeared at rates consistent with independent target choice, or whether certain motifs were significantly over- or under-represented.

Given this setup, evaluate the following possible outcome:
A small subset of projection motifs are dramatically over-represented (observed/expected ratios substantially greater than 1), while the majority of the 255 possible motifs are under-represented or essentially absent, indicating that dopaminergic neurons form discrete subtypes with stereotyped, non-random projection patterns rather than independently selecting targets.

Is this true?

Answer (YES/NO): YES